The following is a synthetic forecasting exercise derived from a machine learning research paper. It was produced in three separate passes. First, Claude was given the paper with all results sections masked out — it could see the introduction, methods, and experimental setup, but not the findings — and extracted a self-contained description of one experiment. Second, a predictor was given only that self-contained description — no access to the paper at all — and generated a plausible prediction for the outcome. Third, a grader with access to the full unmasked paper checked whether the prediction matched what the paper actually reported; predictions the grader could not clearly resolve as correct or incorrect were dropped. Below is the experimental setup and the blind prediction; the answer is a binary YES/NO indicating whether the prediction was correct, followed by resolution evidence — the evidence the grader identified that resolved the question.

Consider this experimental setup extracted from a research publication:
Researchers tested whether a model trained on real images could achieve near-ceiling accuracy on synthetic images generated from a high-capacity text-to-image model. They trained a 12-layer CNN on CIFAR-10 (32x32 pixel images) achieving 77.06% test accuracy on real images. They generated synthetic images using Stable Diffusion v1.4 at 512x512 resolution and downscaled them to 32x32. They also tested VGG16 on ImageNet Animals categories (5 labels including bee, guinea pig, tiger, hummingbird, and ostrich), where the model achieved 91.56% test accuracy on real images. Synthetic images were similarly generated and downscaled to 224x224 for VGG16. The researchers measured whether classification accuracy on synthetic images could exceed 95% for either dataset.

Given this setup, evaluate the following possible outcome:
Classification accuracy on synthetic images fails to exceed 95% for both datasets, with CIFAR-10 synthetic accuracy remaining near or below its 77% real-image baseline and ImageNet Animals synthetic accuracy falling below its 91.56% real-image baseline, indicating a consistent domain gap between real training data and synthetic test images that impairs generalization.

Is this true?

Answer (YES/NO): NO